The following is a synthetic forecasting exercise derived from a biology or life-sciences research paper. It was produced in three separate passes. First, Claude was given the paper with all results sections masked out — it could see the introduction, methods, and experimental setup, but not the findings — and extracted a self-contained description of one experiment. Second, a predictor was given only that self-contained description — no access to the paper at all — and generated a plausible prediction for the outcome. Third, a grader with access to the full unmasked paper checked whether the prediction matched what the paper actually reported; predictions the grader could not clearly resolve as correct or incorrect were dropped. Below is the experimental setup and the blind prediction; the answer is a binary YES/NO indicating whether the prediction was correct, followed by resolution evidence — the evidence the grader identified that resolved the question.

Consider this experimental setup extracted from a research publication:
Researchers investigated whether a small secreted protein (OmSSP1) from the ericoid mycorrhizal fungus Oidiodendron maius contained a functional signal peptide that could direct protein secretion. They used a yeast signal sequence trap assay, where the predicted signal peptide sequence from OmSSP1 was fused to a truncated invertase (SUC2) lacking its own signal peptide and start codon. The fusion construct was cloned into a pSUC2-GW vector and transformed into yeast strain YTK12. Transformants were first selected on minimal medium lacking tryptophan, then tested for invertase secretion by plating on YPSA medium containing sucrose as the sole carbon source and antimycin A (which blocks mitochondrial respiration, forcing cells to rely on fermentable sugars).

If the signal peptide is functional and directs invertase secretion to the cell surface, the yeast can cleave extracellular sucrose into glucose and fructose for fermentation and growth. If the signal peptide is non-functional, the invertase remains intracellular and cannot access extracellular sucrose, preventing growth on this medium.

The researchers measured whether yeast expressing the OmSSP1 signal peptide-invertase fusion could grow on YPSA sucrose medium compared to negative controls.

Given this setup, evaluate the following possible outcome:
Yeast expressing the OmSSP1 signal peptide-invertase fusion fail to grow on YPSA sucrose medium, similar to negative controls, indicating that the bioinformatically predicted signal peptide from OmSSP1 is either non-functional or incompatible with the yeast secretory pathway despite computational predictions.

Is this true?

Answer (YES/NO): NO